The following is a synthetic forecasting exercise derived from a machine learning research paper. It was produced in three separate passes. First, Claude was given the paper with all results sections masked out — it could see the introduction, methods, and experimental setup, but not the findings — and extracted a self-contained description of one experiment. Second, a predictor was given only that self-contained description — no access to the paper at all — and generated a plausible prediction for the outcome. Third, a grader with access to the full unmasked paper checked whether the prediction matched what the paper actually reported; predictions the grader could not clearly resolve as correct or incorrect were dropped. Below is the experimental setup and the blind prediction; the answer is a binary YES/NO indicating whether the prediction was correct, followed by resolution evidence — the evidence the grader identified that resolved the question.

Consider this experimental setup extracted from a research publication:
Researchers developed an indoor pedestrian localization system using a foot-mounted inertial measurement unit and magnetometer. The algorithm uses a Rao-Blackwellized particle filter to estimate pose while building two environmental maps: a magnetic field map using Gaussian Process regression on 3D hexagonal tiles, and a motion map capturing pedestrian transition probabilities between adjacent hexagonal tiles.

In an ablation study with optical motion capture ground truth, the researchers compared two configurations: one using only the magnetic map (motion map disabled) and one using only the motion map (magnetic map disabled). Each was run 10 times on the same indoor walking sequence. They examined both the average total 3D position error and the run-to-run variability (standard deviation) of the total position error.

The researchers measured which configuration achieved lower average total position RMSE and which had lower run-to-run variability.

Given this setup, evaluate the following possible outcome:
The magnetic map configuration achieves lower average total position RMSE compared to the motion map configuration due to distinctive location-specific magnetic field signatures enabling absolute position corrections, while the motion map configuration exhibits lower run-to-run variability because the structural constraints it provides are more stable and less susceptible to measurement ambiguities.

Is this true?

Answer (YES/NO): NO